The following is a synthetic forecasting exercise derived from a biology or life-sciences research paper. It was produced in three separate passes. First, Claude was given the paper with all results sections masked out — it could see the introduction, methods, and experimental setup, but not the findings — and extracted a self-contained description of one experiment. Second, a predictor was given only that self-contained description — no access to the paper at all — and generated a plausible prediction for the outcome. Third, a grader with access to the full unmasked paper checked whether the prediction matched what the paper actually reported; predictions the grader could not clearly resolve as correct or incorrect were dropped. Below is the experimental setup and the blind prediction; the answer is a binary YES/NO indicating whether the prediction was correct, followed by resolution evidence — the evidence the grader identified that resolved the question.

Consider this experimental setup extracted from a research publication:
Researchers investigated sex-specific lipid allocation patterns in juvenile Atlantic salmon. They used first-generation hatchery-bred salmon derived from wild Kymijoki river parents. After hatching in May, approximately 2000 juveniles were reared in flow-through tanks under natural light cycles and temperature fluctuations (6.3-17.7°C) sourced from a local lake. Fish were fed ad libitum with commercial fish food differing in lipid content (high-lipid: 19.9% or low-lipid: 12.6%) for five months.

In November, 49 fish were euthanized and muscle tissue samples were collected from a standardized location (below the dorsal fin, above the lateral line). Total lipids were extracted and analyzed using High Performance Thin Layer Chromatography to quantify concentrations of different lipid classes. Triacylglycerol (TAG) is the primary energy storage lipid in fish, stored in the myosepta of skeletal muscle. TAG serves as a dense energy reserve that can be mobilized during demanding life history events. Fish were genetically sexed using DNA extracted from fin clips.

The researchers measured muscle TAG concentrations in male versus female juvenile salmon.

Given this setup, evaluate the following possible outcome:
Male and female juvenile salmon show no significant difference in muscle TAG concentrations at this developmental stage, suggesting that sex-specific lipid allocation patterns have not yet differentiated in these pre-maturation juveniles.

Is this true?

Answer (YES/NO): NO